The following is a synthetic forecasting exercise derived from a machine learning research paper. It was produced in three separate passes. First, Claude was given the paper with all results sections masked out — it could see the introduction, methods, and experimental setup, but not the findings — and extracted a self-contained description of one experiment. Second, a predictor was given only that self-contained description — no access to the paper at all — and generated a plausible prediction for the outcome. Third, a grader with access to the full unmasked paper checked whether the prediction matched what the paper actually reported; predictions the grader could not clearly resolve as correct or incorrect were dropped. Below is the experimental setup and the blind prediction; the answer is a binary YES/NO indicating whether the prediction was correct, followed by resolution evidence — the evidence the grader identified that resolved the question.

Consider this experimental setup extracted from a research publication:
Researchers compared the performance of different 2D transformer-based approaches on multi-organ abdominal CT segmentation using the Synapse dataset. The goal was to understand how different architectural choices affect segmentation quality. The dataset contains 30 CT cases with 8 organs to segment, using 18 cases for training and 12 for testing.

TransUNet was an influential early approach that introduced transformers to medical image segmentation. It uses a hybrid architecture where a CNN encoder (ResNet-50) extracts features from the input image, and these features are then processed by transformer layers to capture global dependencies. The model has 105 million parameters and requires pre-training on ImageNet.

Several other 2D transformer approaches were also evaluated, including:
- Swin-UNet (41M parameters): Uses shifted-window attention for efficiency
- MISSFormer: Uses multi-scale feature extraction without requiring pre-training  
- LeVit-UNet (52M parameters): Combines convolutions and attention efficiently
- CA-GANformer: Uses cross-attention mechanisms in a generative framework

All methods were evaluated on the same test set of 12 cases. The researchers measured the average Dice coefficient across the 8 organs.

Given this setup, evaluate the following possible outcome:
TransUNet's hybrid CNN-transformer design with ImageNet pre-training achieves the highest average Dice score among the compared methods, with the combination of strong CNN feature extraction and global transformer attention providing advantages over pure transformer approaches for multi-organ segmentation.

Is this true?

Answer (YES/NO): NO